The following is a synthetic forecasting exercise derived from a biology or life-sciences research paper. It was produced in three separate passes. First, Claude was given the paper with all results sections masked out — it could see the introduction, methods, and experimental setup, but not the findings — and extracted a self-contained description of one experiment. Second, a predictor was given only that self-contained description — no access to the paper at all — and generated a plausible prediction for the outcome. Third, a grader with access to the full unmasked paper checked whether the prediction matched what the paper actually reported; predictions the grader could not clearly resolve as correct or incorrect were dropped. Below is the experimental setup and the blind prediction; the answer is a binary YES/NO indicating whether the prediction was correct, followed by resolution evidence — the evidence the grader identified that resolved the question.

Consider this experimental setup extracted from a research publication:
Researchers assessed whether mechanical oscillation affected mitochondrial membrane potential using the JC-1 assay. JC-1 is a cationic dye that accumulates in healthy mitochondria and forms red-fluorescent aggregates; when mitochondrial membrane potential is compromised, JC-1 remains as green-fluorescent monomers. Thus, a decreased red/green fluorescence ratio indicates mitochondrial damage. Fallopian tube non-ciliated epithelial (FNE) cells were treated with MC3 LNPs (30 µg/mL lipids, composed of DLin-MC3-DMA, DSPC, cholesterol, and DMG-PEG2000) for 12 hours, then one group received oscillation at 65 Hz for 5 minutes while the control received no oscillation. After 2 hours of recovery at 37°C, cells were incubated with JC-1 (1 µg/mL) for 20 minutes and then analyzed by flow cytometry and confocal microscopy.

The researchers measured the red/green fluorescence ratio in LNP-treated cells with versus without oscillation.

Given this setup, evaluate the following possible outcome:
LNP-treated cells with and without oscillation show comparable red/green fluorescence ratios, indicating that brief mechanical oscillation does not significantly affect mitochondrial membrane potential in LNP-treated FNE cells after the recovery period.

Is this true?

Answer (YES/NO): YES